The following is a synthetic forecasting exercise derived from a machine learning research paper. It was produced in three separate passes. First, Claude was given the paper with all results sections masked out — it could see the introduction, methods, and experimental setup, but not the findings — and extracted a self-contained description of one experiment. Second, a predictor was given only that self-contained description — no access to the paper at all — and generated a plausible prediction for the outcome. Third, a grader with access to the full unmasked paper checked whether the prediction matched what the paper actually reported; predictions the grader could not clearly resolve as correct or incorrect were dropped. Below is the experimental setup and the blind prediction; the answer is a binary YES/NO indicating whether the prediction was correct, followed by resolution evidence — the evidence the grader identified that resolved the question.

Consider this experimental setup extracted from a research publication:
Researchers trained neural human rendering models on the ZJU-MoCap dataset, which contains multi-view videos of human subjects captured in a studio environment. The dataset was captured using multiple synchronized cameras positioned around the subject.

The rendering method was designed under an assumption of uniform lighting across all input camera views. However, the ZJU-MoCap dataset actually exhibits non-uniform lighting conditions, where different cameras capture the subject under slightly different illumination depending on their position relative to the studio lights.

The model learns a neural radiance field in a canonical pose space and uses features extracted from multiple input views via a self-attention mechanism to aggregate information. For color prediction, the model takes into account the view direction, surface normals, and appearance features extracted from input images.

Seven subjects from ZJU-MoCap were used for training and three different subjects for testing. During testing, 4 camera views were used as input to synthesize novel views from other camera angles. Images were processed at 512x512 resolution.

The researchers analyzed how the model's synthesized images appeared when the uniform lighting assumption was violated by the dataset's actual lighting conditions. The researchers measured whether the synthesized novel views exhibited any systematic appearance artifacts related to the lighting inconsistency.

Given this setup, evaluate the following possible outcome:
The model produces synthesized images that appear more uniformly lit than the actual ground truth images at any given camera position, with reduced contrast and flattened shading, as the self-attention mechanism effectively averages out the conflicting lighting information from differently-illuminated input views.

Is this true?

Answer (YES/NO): NO